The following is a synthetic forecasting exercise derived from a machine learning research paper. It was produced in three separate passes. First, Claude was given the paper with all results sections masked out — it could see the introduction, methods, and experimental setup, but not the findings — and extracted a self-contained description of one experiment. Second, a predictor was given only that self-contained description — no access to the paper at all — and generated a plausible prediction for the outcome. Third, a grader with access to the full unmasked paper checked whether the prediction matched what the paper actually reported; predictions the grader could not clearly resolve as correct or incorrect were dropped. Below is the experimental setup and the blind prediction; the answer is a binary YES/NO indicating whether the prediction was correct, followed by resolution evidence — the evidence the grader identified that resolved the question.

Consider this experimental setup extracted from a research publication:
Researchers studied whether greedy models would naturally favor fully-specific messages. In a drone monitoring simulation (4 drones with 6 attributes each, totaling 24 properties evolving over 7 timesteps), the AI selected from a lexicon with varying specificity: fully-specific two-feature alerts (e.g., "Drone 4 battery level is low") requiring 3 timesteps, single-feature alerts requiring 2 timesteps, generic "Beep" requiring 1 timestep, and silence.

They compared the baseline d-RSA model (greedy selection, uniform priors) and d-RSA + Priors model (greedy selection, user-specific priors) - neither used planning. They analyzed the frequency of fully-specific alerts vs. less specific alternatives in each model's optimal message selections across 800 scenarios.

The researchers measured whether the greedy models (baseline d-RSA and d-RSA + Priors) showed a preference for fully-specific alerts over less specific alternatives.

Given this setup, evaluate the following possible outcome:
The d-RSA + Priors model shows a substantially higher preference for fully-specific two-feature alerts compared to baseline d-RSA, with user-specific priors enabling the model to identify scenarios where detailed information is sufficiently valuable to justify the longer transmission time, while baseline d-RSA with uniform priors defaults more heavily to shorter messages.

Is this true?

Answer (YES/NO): NO